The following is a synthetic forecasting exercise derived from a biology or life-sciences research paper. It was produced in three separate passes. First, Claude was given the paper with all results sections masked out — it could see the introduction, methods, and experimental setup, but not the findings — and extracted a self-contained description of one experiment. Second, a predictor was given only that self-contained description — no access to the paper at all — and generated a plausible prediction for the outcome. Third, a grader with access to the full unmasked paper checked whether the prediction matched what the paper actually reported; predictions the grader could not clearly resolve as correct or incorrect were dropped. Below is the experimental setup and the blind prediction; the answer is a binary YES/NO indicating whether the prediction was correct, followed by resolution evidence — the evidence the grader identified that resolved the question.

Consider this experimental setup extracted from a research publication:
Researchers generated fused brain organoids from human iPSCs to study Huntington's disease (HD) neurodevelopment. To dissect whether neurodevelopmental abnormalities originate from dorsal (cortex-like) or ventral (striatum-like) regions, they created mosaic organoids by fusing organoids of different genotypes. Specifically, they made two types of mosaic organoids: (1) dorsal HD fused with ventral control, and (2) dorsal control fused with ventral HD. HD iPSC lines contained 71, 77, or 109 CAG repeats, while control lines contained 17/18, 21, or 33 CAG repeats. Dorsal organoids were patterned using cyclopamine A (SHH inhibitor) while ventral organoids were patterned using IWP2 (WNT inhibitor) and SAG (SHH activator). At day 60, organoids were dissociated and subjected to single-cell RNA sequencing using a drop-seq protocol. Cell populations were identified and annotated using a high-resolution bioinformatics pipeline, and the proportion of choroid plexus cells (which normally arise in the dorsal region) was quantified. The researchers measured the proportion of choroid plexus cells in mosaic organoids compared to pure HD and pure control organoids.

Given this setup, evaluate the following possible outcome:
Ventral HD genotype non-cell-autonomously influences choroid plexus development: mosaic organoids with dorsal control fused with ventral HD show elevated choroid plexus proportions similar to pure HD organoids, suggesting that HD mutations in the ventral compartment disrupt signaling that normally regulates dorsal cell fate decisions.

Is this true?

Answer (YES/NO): NO